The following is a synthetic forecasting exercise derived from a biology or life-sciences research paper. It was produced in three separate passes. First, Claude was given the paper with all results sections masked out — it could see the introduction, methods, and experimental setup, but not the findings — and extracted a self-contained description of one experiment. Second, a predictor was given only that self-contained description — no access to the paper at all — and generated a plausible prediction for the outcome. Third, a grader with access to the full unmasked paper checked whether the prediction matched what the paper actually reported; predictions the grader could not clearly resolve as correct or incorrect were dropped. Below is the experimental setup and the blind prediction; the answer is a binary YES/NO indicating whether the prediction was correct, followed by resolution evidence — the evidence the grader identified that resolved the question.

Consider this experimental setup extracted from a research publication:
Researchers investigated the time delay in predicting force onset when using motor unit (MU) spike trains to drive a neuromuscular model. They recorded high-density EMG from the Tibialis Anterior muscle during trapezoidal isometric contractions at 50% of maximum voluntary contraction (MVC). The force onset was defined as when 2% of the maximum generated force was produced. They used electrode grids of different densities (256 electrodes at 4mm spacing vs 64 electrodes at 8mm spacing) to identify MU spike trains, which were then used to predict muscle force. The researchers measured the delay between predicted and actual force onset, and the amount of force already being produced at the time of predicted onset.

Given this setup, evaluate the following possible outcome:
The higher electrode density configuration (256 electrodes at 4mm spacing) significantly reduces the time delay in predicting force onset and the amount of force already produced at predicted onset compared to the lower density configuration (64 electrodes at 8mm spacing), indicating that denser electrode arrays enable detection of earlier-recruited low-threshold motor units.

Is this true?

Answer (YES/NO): YES